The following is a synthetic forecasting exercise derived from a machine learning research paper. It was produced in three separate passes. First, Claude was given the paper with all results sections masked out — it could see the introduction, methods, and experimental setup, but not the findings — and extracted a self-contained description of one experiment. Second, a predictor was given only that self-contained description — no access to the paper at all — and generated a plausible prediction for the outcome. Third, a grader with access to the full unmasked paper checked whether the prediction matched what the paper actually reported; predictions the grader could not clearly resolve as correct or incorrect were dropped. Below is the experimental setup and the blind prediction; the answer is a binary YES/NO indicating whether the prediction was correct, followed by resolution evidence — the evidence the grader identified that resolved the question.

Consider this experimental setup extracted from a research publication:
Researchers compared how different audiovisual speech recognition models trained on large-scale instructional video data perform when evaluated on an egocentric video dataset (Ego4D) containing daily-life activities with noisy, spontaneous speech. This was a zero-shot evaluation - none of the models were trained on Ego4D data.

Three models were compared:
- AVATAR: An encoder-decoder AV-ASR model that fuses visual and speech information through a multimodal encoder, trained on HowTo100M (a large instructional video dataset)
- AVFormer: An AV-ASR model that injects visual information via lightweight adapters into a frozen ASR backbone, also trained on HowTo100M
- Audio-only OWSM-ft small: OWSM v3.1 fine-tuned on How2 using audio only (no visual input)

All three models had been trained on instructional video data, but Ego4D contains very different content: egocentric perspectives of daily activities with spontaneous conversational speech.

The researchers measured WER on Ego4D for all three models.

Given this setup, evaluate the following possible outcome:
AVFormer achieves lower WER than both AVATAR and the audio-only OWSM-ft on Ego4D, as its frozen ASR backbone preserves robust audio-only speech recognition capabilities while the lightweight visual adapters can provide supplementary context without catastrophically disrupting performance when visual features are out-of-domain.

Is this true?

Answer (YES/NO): YES